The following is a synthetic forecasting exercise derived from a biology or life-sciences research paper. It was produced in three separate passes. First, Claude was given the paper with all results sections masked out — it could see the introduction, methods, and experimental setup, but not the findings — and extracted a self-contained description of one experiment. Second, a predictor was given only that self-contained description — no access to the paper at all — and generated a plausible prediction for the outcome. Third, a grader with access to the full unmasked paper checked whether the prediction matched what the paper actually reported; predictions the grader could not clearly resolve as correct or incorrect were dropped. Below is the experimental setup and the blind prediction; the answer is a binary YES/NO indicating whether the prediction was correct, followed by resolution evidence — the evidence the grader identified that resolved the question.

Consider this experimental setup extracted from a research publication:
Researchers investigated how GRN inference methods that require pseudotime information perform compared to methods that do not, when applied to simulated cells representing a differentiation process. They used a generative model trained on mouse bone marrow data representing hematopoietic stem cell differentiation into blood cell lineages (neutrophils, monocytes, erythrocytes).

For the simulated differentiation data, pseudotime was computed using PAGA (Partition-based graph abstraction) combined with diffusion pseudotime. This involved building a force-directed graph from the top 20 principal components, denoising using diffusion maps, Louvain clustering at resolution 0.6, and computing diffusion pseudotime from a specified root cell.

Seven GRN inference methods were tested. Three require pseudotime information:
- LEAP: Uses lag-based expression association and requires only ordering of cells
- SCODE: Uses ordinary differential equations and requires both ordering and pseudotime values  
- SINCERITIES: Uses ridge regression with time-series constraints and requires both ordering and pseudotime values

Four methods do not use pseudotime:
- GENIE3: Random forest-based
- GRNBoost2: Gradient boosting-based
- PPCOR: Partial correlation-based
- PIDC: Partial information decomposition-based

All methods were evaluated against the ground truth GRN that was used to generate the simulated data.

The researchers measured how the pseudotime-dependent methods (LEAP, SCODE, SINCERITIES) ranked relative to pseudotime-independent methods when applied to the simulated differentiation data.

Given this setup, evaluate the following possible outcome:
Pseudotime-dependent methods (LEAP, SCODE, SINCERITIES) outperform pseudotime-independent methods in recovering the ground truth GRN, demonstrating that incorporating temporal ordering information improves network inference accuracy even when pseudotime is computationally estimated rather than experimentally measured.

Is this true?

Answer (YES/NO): NO